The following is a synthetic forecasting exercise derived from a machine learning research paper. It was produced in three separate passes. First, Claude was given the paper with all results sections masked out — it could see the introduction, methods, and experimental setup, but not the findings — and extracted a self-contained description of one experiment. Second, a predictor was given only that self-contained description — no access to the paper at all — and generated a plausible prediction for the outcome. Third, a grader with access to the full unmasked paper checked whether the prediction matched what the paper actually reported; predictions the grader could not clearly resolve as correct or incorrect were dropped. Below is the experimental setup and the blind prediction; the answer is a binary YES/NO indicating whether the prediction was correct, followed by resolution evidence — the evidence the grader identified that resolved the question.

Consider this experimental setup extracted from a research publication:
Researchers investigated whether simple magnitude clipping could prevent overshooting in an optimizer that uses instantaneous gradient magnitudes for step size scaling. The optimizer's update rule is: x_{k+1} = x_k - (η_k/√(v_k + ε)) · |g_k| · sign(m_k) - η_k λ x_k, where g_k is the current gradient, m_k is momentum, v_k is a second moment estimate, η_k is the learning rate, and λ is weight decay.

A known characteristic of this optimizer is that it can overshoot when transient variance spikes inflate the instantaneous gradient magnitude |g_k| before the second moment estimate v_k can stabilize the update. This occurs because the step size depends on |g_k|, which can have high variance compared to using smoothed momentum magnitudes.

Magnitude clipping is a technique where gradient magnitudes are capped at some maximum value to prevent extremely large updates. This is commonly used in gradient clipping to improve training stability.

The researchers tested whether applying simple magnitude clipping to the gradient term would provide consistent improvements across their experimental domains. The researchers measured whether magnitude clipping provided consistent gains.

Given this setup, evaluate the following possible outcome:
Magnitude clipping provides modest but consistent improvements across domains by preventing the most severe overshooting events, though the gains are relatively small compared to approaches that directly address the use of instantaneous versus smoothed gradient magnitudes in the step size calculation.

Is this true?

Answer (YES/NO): NO